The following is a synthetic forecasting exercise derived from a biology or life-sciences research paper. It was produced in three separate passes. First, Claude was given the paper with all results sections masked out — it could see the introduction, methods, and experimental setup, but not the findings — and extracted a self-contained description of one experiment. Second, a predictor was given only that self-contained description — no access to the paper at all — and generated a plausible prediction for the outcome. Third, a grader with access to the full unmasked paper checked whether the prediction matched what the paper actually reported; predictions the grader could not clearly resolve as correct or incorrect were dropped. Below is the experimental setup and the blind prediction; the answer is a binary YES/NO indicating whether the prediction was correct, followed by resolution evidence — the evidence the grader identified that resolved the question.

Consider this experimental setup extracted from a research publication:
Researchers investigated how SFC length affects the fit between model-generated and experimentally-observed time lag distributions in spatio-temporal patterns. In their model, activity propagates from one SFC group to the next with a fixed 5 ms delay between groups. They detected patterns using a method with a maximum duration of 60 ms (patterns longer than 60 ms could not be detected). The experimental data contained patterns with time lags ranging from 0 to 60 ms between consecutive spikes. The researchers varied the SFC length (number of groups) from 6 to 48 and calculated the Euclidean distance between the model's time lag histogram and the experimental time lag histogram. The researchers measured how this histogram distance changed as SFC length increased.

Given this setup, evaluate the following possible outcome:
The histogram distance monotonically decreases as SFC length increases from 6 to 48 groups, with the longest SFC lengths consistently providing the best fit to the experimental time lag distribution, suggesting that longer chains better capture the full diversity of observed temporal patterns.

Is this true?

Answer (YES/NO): NO